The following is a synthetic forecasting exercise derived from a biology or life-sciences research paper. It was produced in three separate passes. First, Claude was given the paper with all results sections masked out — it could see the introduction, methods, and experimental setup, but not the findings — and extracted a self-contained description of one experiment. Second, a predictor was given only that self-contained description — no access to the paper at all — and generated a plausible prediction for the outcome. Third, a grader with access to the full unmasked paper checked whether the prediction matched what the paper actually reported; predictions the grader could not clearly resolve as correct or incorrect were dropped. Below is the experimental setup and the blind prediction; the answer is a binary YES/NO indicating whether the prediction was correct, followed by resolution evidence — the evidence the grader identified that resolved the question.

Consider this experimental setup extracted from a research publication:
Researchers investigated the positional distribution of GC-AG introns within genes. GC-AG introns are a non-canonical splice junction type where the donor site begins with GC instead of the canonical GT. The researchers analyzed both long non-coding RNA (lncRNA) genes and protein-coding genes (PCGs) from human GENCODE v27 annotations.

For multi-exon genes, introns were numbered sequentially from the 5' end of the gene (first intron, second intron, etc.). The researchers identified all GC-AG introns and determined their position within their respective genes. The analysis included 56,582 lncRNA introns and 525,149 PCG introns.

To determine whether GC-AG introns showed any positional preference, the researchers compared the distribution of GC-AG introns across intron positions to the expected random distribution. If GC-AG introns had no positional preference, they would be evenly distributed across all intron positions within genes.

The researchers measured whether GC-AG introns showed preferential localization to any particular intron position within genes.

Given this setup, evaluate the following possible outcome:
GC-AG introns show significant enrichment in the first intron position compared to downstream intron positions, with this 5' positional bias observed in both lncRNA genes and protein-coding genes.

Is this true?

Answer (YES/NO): YES